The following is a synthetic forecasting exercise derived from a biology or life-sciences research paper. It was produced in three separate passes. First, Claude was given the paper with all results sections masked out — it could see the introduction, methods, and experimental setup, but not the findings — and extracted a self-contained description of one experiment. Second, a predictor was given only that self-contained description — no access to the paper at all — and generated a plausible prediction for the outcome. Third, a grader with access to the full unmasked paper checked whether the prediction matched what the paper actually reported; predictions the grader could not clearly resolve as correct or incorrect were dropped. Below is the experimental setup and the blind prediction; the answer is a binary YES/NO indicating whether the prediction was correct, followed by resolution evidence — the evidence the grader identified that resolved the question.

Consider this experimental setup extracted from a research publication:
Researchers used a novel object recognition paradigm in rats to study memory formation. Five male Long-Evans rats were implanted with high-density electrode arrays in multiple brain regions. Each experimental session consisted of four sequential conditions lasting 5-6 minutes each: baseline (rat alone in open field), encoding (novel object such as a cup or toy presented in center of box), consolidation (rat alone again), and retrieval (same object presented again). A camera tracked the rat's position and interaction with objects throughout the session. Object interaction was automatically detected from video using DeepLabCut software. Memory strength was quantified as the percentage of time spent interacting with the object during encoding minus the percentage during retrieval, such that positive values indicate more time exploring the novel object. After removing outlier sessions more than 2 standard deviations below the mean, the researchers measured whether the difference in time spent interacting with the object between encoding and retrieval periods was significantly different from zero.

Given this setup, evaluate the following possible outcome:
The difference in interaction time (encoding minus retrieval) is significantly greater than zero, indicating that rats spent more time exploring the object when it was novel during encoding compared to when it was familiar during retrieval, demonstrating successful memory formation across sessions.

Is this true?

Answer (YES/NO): YES